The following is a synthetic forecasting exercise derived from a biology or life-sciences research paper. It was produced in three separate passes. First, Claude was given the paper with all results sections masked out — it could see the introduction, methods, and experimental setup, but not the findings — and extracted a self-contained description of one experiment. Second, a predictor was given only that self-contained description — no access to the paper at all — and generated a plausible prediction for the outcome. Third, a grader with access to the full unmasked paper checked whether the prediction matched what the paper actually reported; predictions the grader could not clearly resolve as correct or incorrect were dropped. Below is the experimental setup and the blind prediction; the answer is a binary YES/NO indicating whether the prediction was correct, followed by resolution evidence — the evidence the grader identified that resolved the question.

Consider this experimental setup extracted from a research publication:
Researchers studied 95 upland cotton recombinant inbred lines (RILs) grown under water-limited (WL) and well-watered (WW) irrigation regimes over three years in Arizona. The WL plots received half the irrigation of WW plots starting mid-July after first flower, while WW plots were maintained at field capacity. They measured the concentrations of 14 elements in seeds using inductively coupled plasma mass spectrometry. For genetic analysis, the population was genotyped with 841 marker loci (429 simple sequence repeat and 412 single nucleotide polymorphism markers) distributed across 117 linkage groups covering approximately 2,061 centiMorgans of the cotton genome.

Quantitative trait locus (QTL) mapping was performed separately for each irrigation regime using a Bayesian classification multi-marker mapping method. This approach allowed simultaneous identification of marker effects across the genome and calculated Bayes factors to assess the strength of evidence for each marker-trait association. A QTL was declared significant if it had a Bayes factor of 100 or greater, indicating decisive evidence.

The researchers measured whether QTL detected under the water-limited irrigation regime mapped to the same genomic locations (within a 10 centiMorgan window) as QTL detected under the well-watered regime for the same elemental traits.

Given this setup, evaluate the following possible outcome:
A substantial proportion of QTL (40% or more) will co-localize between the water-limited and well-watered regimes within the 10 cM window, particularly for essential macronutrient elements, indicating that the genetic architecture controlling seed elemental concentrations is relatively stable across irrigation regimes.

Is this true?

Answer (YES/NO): NO